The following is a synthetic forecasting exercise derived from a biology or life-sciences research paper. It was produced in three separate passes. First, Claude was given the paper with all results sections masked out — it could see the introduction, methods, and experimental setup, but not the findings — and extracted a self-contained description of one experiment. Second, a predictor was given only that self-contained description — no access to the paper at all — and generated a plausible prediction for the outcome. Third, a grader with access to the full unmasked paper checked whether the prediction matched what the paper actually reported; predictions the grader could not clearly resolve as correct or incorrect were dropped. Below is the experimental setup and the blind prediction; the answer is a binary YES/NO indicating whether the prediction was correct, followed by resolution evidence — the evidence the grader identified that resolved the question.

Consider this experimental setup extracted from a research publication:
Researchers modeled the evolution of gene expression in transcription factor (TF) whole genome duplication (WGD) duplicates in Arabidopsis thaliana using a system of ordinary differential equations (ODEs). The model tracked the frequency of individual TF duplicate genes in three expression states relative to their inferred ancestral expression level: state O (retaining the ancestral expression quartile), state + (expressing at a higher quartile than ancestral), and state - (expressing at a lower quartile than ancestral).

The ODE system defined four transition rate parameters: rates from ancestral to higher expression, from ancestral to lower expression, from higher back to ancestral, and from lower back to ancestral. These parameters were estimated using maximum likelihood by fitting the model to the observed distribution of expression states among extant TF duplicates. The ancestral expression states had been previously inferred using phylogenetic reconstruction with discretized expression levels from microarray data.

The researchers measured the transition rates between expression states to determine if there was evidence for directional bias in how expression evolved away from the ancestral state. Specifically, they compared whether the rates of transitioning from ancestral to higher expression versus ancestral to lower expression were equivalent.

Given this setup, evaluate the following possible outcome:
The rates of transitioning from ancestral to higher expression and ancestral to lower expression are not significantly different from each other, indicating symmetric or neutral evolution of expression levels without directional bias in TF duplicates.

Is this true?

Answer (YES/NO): NO